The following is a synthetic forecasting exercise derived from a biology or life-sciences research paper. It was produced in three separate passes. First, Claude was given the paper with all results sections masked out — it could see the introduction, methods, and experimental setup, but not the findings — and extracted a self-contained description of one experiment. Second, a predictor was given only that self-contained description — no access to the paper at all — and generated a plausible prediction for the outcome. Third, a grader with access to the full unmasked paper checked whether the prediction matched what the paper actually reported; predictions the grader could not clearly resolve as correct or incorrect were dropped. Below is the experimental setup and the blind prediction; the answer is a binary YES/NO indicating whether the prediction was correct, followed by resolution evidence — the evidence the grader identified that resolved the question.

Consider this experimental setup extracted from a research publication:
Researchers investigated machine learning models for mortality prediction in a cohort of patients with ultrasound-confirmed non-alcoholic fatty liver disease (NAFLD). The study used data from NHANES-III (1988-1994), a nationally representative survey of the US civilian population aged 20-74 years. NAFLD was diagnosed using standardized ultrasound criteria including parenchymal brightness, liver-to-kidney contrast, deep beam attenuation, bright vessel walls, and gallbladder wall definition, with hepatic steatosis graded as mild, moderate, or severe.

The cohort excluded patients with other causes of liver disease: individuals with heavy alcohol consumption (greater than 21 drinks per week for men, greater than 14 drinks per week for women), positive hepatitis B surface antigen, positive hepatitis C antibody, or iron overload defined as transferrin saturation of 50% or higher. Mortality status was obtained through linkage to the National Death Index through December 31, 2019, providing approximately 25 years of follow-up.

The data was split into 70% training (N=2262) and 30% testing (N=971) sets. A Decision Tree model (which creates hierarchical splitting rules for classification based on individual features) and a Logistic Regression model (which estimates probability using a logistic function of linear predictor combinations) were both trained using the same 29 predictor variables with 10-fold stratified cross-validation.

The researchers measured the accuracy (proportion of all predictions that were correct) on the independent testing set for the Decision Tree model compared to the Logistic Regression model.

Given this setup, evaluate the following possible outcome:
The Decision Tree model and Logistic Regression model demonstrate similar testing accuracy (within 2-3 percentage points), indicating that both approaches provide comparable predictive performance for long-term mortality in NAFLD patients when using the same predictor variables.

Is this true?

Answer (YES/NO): YES